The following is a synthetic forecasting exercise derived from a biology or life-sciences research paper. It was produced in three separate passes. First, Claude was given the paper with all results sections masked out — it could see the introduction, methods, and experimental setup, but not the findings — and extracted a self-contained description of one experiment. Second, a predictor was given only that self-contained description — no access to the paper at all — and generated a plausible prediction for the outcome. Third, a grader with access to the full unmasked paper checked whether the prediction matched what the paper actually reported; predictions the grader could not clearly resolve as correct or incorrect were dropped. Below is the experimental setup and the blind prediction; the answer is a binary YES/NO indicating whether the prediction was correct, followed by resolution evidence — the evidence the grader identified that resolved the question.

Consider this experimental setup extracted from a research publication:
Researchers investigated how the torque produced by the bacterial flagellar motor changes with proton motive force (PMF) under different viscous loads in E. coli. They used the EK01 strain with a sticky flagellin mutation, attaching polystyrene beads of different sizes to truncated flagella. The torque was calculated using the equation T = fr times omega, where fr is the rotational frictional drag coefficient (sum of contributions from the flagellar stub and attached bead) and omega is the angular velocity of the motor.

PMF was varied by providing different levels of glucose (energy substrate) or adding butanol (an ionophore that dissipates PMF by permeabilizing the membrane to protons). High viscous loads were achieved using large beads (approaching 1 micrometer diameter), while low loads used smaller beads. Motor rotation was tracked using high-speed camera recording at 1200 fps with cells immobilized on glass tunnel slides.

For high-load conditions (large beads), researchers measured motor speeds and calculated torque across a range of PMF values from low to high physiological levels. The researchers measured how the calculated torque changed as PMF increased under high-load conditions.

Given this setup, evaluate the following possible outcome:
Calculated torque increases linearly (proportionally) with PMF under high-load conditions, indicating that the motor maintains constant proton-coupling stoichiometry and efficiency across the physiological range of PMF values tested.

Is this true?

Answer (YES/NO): NO